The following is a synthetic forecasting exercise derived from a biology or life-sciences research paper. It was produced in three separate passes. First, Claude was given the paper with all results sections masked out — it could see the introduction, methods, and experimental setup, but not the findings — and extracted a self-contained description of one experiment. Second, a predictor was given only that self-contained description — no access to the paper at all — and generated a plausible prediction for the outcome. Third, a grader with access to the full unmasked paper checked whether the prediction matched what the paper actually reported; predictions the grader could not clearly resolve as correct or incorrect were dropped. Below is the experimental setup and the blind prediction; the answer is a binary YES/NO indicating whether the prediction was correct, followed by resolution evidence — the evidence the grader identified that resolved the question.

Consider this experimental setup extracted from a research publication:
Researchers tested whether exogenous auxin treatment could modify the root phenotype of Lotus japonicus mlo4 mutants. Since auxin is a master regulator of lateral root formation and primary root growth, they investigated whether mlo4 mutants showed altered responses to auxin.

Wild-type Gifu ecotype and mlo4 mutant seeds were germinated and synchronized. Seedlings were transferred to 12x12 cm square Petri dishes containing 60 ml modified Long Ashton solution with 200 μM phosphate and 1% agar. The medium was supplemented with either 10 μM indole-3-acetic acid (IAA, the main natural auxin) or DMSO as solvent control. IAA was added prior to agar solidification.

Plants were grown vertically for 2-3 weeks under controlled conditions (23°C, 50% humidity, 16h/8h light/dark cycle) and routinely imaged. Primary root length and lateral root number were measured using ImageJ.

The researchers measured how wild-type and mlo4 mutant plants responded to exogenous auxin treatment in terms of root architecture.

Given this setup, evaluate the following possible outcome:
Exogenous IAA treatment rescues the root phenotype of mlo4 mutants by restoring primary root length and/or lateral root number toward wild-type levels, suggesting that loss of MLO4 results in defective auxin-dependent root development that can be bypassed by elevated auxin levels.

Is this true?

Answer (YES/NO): NO